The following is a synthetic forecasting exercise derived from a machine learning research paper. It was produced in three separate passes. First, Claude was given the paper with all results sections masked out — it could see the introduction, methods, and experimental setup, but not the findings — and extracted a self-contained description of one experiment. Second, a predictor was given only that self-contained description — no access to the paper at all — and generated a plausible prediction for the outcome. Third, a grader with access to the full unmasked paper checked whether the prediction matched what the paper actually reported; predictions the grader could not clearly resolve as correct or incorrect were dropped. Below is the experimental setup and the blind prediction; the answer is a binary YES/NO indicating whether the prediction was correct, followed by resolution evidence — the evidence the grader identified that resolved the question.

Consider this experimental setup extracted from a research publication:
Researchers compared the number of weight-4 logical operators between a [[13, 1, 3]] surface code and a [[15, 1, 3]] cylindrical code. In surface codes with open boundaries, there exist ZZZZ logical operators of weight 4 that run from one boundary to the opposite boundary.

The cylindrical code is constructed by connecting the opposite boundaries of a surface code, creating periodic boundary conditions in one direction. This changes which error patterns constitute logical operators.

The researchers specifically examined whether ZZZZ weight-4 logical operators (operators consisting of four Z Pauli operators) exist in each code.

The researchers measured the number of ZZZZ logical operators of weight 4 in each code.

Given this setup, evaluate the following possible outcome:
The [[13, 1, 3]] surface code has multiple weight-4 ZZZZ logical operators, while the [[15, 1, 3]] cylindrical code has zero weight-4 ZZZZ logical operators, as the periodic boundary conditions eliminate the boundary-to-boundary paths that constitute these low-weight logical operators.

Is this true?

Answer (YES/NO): YES